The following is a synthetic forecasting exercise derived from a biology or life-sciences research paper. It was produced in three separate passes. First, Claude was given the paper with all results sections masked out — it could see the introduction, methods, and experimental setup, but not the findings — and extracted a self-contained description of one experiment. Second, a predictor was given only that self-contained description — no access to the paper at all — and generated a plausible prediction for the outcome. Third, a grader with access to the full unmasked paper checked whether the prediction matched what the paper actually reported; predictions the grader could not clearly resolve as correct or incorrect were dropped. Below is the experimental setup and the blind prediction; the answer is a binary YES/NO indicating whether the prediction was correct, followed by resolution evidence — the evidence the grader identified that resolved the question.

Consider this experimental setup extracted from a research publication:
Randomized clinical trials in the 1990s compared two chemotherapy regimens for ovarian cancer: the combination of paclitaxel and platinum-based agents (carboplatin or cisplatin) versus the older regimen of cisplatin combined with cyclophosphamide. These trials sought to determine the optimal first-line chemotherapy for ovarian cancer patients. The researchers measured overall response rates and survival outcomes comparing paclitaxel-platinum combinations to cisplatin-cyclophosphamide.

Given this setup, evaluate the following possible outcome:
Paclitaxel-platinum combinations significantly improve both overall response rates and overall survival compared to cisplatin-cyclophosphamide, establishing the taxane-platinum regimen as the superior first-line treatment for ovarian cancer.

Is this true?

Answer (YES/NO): YES